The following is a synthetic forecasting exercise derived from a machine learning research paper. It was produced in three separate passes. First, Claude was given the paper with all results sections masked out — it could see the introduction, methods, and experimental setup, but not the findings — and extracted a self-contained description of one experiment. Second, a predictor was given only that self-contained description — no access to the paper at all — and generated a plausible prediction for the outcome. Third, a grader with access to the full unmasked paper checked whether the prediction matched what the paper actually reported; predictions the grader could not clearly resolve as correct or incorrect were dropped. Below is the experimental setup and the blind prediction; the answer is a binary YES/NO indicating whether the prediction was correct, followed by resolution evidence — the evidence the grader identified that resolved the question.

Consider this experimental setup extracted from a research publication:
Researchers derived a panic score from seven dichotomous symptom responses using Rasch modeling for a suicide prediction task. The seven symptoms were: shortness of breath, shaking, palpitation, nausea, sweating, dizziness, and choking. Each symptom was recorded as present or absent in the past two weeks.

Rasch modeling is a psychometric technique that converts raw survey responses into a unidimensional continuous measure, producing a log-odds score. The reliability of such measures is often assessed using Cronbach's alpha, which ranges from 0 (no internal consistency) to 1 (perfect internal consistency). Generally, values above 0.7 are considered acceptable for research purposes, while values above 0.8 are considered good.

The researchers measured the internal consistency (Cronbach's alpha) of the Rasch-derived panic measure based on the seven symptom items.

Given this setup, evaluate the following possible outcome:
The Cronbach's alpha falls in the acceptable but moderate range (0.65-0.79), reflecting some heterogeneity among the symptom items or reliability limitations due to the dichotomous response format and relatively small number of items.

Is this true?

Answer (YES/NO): NO